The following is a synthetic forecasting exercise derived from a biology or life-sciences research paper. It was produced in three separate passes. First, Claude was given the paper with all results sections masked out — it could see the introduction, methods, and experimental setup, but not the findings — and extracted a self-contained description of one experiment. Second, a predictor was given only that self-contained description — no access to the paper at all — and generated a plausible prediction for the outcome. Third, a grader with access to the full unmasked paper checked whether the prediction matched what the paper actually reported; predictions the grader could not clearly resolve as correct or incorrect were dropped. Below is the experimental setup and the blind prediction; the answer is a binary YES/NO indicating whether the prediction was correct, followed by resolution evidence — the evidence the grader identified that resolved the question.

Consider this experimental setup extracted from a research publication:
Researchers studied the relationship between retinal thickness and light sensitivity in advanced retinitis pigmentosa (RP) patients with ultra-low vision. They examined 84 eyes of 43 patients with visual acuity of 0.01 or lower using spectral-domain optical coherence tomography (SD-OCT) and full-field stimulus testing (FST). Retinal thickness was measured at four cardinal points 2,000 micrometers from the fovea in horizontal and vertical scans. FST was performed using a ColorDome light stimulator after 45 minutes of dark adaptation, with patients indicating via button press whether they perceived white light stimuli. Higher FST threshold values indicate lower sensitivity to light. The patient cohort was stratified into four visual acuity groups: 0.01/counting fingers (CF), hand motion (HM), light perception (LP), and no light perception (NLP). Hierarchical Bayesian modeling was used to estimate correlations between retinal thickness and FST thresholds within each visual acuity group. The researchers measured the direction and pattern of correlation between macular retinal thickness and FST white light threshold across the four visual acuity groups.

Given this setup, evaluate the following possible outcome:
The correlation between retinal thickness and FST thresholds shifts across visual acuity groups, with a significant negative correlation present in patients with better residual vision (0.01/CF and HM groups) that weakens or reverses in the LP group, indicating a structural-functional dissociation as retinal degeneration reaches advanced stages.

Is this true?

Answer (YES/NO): NO